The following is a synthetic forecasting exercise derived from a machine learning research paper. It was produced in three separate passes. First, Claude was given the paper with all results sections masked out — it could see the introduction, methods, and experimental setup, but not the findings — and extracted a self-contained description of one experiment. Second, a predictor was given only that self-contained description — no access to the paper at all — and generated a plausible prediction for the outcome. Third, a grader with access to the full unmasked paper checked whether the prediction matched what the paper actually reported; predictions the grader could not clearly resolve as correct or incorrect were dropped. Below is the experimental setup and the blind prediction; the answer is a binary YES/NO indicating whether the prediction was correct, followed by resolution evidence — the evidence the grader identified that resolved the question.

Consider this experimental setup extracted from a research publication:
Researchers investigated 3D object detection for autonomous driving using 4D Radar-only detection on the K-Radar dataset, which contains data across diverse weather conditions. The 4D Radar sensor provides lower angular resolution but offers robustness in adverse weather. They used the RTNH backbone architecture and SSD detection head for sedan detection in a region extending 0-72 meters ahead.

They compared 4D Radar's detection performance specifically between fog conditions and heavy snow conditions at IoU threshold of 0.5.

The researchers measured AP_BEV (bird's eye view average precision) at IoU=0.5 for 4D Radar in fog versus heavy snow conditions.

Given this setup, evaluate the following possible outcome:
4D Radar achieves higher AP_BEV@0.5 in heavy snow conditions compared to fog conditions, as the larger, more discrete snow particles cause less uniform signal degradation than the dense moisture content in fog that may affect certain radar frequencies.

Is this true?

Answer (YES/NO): YES